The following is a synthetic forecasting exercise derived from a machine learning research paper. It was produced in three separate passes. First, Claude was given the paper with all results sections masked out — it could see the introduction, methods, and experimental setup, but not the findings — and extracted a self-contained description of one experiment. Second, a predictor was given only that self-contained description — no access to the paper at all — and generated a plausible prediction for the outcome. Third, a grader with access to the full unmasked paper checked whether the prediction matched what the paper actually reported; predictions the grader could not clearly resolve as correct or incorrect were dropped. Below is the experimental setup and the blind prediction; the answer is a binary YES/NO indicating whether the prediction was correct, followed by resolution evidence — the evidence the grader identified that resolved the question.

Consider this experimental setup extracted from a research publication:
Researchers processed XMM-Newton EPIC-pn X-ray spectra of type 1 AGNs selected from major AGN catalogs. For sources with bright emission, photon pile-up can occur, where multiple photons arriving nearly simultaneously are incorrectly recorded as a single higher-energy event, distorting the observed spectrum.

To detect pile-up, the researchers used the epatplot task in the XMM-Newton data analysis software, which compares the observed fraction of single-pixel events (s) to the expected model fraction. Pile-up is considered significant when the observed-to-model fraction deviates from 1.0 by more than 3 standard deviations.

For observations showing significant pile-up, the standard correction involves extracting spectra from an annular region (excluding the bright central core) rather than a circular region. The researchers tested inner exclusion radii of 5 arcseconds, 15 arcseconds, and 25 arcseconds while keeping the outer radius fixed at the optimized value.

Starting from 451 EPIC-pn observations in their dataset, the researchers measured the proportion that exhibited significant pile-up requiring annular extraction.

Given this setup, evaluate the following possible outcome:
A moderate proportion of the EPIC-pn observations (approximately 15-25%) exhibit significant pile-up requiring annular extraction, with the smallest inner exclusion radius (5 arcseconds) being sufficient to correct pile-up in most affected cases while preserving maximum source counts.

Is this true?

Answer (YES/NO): NO